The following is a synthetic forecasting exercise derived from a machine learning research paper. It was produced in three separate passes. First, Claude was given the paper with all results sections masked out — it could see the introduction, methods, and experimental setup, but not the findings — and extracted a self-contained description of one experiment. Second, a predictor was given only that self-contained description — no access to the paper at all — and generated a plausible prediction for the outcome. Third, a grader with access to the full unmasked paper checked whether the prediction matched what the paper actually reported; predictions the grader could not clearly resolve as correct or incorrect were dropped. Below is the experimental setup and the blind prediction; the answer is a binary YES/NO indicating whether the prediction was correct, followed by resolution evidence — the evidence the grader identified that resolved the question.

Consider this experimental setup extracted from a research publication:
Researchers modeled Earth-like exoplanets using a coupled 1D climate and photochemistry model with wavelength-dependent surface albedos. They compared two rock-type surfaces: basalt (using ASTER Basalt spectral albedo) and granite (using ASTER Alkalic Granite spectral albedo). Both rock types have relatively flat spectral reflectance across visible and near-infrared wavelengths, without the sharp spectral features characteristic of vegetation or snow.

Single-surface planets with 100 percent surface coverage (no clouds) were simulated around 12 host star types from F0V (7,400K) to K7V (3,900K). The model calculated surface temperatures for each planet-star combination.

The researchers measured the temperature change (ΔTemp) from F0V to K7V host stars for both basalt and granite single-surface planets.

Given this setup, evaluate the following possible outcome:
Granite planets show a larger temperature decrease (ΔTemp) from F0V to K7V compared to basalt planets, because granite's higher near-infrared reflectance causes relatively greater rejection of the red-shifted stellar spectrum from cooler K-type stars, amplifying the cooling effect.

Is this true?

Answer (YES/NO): NO